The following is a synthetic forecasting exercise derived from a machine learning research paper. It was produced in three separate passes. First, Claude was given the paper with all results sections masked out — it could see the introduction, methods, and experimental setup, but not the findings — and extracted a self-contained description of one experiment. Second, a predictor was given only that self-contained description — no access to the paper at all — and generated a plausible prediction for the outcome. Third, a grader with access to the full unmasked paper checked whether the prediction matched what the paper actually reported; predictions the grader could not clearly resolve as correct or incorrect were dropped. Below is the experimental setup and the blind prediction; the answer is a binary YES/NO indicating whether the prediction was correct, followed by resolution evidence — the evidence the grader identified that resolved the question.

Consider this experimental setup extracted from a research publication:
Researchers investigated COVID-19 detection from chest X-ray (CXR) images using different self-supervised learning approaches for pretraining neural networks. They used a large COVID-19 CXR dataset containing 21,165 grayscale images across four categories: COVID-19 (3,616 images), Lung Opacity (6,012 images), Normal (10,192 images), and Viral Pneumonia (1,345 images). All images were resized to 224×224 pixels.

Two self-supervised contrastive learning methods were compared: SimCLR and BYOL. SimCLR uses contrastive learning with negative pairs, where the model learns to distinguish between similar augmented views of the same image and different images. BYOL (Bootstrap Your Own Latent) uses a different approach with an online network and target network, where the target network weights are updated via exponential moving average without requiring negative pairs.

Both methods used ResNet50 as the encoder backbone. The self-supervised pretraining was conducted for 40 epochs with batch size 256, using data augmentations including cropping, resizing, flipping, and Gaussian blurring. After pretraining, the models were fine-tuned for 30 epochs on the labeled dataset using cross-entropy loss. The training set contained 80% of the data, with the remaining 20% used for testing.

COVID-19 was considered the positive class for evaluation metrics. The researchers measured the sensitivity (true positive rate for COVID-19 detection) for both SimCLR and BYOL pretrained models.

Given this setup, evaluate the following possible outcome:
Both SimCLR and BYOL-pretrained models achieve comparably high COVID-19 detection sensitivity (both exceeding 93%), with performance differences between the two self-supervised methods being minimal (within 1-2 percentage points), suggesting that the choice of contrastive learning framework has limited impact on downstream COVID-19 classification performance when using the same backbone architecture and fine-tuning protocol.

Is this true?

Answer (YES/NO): NO